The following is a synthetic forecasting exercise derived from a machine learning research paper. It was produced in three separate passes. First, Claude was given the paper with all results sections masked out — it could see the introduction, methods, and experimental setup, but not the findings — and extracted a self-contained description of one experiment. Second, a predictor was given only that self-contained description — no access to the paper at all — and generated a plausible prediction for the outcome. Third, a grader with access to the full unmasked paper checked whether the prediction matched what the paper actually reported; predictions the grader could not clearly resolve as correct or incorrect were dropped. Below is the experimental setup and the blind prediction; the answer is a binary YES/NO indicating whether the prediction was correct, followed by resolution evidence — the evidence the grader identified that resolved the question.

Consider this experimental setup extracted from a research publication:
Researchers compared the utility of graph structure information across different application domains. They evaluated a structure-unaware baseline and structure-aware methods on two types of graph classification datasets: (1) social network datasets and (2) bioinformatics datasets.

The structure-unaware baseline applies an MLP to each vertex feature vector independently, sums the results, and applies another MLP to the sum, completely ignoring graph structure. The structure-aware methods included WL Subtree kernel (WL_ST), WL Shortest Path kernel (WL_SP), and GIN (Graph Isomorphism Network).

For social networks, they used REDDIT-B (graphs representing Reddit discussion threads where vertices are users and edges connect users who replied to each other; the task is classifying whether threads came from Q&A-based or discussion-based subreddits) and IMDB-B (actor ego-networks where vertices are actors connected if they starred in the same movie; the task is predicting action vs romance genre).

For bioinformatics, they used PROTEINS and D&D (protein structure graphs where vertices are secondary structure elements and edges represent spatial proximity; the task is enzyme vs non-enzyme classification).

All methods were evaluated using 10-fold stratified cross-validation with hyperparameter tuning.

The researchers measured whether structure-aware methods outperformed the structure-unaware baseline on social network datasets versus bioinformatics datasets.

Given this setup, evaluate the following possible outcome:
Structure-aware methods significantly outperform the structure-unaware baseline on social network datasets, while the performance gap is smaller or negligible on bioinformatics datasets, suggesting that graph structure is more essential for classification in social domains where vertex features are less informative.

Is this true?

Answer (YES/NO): YES